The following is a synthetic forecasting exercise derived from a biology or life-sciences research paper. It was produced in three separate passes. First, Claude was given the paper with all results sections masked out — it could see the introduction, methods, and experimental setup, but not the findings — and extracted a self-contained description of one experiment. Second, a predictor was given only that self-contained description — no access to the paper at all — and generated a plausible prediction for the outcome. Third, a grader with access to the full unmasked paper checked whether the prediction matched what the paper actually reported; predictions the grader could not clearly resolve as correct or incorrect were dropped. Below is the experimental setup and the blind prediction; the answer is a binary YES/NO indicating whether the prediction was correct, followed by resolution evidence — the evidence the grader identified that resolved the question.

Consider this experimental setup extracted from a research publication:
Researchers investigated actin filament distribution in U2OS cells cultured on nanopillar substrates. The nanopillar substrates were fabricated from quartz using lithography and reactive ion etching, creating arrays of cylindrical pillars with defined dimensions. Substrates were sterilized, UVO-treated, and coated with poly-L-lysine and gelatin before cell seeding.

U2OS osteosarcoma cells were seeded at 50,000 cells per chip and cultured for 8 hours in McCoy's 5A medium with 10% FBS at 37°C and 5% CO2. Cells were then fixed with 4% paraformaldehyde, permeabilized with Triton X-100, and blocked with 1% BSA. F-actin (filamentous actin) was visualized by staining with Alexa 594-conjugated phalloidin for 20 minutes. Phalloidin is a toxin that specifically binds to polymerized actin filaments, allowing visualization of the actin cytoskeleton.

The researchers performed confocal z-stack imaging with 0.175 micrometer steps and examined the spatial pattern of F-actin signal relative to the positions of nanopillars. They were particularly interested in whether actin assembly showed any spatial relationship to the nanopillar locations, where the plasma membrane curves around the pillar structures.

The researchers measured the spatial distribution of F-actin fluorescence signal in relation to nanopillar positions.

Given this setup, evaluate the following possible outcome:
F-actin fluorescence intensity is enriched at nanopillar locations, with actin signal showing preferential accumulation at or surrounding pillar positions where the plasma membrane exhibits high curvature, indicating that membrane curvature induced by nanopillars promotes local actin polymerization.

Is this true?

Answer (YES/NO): YES